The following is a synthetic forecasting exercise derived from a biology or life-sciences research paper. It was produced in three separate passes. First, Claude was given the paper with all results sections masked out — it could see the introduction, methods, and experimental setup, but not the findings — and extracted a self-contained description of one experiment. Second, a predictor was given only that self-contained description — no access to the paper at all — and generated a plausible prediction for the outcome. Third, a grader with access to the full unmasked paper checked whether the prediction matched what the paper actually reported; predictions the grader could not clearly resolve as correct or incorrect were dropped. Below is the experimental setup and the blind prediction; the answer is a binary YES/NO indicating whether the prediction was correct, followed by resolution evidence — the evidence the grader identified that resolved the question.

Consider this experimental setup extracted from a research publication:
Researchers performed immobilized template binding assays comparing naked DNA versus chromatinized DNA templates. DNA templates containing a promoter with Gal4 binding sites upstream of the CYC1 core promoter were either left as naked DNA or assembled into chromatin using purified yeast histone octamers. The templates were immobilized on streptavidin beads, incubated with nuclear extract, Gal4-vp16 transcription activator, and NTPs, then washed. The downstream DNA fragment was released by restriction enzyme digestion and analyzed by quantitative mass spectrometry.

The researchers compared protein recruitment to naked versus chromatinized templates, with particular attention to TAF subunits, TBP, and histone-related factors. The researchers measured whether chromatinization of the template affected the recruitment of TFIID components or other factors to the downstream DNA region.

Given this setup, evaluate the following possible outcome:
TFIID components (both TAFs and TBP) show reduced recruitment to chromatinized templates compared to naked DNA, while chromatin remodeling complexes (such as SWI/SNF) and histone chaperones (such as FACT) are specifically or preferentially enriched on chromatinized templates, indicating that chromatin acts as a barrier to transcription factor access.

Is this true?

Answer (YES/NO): NO